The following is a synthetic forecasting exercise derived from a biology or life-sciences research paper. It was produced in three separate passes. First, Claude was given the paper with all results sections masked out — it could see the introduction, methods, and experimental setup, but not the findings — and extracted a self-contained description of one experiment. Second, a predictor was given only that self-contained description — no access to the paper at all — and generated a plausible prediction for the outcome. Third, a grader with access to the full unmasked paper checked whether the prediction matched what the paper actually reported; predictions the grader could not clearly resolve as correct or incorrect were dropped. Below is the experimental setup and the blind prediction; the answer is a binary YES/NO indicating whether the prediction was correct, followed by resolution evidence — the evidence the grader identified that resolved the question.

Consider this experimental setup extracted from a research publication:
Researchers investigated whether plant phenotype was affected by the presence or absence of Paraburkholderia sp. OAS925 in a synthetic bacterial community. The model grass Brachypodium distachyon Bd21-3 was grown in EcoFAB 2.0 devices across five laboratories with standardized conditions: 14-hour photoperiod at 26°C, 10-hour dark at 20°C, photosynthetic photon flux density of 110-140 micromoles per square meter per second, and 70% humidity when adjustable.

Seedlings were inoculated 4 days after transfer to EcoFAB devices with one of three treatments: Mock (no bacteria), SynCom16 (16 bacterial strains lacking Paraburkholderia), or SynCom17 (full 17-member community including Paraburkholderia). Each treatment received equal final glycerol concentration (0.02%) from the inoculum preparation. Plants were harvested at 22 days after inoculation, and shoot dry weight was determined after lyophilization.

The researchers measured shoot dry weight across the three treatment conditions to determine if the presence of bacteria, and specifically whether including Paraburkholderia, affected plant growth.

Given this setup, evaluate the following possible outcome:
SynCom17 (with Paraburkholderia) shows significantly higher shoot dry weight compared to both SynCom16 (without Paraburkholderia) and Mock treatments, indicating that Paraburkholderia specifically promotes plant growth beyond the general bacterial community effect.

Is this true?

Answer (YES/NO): NO